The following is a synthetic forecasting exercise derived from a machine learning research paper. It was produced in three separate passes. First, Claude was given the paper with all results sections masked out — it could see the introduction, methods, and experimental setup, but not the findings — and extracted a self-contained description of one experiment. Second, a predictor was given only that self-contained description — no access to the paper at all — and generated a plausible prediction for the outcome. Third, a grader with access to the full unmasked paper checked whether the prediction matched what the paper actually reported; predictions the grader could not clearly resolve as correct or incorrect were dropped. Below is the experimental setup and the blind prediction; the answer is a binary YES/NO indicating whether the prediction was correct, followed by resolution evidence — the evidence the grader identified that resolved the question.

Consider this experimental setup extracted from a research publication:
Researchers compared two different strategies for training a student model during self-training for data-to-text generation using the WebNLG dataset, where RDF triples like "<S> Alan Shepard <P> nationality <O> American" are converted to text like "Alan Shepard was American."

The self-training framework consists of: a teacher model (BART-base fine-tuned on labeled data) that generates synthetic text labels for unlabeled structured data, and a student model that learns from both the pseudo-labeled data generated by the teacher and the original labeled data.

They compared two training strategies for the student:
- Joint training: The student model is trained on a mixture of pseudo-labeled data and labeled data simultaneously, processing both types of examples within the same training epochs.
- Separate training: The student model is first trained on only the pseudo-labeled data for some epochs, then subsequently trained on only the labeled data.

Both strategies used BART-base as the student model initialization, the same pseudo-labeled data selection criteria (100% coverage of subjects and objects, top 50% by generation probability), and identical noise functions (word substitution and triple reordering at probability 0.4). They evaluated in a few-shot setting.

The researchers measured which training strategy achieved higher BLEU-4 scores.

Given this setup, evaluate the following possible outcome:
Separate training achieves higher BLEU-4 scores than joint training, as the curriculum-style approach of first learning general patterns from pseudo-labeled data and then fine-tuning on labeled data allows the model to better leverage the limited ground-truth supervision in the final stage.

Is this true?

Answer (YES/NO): YES